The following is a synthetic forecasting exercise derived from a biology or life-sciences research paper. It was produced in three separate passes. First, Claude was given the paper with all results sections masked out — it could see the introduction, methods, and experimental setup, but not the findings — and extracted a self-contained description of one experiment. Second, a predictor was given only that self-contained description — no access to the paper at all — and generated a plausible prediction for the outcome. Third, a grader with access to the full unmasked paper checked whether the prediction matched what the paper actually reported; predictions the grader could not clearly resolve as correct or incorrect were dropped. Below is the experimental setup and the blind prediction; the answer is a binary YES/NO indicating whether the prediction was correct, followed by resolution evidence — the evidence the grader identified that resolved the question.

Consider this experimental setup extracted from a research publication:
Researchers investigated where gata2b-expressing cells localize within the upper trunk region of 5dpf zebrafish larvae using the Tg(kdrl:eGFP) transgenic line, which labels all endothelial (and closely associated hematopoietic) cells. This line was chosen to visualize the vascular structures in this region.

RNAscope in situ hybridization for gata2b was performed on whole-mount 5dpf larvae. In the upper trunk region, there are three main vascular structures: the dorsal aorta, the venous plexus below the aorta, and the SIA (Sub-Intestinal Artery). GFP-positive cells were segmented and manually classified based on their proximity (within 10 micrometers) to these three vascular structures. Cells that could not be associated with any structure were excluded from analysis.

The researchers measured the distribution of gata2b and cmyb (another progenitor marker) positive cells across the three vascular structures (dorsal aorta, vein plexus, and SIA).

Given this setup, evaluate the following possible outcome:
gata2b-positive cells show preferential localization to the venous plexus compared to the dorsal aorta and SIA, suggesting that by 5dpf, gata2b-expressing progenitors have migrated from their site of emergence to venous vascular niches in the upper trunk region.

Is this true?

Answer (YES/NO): NO